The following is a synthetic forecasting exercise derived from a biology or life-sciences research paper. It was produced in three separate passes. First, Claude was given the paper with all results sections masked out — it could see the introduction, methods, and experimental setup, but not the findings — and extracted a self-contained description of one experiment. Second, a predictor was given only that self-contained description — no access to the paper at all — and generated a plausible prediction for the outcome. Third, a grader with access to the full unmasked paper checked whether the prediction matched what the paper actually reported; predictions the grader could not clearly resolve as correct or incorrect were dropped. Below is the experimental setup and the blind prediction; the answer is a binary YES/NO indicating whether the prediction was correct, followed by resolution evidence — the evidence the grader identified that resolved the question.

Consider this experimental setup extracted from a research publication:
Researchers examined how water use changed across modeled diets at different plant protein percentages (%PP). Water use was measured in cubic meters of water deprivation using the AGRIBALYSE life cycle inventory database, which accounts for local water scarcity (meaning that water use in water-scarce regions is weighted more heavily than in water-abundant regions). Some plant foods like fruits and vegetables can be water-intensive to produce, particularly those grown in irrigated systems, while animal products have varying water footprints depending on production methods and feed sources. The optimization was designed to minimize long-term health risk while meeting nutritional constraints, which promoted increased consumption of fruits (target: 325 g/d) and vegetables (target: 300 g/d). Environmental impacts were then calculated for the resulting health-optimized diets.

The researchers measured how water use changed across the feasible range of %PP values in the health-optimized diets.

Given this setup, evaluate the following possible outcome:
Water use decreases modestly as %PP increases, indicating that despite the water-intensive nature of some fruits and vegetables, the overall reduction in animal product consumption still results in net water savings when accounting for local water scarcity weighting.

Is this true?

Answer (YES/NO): NO